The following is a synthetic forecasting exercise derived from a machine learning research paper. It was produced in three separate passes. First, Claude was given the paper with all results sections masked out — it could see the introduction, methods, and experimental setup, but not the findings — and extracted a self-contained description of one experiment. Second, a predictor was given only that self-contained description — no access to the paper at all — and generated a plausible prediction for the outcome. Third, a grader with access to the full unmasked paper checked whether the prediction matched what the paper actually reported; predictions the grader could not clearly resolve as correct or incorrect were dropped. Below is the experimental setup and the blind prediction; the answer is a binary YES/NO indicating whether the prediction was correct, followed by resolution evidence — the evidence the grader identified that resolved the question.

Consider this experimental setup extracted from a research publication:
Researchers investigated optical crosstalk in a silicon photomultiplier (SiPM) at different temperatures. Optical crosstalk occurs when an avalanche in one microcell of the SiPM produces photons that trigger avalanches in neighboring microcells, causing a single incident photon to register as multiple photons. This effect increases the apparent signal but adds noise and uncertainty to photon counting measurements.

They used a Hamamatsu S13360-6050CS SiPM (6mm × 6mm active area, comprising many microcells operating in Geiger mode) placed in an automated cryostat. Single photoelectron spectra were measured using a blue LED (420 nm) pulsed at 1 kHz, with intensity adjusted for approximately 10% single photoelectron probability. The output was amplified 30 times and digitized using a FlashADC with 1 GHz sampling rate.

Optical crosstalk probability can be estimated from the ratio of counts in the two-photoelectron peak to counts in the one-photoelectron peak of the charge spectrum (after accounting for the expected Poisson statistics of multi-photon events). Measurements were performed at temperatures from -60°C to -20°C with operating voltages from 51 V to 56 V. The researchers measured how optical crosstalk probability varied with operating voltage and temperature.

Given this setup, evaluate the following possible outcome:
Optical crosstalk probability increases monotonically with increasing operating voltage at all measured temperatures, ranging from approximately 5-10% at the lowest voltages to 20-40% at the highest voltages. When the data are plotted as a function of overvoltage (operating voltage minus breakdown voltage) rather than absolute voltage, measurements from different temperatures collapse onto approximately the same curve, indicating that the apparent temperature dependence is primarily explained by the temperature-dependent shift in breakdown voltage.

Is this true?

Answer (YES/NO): NO